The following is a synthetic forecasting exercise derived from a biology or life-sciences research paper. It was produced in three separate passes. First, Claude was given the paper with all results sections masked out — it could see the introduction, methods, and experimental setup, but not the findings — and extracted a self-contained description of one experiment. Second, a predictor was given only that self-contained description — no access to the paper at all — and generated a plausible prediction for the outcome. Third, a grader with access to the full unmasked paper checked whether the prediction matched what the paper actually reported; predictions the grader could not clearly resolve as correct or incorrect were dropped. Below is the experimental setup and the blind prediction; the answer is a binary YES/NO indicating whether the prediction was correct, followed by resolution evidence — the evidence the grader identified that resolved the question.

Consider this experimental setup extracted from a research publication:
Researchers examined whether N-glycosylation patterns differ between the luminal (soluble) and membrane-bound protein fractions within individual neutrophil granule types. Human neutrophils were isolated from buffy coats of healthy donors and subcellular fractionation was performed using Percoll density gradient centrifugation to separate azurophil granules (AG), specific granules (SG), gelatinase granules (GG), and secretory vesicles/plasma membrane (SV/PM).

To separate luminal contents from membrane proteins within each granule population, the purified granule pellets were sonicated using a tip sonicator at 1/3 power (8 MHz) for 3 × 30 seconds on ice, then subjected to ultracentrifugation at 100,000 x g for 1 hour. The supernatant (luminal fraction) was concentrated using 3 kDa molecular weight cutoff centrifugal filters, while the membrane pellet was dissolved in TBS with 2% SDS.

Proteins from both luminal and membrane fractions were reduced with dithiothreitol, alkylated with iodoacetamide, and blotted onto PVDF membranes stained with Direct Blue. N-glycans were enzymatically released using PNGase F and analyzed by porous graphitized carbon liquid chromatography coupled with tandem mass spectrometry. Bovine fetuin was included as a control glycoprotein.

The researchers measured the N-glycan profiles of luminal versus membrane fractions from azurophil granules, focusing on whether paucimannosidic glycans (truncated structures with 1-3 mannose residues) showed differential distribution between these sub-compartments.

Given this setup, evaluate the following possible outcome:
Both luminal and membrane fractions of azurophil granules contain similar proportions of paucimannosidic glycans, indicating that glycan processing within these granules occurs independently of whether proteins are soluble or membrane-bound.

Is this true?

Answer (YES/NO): NO